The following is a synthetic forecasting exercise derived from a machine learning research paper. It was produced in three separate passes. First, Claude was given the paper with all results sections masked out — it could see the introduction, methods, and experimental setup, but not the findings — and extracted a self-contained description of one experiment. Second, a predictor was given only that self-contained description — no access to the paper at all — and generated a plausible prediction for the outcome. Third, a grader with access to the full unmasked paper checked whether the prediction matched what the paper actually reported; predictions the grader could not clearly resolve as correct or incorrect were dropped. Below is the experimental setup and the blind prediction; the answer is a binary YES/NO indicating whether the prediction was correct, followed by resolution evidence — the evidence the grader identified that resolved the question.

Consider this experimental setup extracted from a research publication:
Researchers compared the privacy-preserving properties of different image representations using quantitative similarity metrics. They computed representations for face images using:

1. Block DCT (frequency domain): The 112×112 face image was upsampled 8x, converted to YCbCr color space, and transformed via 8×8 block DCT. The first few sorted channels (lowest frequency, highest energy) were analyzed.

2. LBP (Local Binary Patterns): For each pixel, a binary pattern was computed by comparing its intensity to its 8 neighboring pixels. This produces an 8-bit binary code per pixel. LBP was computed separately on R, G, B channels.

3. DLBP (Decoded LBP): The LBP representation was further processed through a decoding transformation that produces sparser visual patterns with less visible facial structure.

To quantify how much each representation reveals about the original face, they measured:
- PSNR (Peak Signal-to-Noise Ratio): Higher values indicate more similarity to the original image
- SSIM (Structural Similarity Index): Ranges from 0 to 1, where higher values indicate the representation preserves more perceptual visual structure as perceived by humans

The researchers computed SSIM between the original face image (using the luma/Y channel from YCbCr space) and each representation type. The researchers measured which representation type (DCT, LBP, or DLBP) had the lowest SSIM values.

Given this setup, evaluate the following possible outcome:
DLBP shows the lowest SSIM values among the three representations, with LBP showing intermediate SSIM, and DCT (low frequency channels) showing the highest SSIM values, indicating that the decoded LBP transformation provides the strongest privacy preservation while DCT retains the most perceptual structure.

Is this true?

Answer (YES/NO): YES